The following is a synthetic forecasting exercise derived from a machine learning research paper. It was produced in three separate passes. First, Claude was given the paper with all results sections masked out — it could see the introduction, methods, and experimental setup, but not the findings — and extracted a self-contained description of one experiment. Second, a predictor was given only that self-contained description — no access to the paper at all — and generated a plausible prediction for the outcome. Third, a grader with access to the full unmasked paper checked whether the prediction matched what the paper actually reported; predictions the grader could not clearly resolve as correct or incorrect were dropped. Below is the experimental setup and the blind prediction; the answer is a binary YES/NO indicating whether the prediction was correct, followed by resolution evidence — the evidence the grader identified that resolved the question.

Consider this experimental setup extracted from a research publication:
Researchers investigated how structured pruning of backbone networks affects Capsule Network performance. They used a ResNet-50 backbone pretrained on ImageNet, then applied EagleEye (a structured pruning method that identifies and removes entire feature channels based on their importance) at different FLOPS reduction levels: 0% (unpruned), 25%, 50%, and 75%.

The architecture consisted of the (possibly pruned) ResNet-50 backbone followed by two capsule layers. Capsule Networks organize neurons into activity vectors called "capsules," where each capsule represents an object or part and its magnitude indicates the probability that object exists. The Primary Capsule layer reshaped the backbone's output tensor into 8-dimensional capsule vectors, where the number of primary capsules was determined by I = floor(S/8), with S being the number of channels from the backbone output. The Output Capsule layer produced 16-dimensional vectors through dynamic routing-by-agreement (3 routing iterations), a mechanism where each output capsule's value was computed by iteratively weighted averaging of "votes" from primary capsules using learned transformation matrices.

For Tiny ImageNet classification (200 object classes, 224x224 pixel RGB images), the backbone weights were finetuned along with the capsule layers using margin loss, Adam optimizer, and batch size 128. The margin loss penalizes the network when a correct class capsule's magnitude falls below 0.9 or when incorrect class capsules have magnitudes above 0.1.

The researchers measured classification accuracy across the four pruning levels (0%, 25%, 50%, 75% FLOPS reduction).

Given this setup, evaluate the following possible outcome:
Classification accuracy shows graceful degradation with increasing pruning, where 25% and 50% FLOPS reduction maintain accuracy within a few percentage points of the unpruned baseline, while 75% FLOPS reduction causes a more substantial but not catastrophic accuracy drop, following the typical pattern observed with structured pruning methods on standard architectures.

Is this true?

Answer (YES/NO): NO